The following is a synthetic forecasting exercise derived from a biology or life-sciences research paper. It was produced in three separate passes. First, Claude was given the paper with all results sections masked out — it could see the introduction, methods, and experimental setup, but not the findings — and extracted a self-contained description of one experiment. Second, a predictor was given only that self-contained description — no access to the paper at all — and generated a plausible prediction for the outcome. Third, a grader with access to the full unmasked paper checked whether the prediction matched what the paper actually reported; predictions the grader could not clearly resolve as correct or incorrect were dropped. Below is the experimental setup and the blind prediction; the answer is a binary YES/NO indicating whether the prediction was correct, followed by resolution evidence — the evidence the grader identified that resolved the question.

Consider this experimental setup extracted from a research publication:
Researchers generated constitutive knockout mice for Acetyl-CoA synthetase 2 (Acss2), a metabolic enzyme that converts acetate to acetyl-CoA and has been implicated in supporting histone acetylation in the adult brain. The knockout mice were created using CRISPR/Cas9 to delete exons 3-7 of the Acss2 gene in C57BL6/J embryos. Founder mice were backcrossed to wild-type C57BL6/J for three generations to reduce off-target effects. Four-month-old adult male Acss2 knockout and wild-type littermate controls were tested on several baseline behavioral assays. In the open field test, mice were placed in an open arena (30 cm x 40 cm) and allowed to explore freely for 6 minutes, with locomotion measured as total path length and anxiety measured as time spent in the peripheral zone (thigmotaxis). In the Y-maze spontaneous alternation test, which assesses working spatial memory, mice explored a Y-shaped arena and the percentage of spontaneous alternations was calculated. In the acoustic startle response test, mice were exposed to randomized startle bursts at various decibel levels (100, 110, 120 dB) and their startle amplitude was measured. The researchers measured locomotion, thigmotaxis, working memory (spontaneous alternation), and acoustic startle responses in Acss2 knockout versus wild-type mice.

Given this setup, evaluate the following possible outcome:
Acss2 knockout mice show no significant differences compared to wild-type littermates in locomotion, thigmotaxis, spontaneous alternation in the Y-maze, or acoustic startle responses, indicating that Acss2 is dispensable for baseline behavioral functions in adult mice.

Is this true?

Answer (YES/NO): YES